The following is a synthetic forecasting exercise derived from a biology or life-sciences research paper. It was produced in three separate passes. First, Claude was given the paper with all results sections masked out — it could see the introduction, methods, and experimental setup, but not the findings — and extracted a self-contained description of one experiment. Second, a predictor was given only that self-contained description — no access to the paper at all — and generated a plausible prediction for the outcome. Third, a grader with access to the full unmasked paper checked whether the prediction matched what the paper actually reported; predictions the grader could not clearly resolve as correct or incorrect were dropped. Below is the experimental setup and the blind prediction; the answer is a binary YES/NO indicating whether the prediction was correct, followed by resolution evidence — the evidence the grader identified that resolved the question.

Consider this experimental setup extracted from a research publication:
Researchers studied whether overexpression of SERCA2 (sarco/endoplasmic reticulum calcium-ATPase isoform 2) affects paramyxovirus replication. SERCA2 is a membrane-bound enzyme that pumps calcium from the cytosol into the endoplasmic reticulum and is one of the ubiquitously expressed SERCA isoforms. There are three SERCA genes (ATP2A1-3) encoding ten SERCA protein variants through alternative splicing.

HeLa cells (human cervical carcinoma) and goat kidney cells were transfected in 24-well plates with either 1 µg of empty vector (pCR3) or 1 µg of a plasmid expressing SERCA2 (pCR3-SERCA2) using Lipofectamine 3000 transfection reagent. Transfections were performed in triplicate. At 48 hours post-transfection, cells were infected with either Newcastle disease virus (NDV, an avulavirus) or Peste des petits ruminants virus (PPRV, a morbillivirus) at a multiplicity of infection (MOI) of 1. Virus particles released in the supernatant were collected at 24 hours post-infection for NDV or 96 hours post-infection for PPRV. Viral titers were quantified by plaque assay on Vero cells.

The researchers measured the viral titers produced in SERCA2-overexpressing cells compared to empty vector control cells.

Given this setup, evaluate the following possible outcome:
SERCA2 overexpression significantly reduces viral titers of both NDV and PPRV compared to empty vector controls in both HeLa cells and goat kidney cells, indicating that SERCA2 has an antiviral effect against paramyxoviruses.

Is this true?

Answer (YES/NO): NO